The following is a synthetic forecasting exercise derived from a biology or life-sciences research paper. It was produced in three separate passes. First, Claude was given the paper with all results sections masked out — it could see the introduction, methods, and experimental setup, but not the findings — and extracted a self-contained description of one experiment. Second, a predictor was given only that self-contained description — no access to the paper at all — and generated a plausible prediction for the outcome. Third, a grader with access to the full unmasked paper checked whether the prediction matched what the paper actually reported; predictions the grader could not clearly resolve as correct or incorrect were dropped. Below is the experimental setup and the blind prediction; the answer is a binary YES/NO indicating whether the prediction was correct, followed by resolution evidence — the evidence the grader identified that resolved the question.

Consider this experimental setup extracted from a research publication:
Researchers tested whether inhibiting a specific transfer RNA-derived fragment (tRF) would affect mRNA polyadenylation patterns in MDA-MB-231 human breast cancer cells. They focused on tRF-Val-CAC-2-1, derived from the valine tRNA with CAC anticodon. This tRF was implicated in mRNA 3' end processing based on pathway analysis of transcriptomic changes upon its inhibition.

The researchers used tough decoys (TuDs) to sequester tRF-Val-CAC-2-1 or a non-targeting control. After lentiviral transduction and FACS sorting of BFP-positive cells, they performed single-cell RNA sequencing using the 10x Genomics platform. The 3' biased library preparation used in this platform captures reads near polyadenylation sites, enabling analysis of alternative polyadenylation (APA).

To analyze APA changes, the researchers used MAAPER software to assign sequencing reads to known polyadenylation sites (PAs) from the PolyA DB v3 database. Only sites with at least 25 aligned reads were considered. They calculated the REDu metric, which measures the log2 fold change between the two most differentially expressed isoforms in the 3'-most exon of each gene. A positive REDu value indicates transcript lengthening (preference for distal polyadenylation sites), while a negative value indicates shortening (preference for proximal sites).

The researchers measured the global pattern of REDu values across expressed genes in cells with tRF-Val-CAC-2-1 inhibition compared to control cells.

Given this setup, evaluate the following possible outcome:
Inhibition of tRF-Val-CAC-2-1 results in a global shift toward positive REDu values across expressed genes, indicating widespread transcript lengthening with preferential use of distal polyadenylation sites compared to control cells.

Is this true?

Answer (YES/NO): NO